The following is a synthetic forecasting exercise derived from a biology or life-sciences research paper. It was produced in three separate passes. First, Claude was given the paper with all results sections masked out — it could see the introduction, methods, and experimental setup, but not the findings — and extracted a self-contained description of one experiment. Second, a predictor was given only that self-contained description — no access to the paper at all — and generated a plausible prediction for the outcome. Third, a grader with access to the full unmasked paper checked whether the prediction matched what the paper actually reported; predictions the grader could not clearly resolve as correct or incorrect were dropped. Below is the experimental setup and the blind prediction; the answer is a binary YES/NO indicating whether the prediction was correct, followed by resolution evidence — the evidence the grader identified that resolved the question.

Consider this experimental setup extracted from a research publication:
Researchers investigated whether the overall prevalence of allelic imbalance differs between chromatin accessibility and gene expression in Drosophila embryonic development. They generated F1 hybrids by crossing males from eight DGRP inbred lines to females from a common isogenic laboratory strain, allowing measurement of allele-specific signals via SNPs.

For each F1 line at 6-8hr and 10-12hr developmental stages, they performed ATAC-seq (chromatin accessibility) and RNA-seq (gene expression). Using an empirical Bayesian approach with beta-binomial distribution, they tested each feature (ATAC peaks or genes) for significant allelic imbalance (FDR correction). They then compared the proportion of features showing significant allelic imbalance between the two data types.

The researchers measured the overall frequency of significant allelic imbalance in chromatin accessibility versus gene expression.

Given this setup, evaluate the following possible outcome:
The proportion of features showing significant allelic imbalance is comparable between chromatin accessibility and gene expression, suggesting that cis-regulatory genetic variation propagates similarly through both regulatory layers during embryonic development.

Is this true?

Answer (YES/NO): NO